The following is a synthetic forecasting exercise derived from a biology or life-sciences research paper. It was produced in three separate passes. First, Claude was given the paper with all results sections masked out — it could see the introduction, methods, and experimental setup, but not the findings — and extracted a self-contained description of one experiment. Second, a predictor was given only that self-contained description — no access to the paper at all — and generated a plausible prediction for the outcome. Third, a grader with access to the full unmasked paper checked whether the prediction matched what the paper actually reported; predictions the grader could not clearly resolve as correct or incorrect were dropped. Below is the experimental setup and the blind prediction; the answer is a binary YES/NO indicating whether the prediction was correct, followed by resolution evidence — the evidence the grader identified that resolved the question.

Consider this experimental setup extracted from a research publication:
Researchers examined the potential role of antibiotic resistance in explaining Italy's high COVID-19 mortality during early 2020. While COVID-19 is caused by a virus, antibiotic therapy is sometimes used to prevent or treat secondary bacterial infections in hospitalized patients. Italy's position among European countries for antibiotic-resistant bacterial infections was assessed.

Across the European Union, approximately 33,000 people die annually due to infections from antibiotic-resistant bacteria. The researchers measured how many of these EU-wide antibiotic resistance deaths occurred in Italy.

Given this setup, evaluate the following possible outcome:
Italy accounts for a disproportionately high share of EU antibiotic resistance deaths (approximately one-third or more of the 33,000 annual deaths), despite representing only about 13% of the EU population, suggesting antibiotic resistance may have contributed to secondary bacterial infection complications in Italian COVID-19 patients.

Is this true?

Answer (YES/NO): YES